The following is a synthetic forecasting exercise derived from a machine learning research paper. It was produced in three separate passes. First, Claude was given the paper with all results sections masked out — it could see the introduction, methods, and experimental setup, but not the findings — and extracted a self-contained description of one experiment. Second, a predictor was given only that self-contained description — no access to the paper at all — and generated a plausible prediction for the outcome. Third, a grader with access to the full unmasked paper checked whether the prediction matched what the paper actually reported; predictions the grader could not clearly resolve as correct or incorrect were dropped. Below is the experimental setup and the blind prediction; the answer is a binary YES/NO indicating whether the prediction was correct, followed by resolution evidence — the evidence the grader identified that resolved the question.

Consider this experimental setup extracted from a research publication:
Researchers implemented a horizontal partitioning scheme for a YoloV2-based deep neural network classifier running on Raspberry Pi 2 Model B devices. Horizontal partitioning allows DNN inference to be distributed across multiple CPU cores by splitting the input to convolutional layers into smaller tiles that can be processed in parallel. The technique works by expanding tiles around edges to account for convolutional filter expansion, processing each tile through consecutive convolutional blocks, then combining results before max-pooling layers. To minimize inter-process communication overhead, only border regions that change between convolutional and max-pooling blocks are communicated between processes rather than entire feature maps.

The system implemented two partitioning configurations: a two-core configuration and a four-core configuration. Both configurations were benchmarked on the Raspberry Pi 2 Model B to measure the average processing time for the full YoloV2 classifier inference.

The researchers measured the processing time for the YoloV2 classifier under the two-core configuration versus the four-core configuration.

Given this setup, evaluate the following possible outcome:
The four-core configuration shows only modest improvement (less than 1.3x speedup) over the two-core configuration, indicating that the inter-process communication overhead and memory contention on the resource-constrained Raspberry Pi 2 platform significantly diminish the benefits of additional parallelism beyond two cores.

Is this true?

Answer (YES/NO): NO